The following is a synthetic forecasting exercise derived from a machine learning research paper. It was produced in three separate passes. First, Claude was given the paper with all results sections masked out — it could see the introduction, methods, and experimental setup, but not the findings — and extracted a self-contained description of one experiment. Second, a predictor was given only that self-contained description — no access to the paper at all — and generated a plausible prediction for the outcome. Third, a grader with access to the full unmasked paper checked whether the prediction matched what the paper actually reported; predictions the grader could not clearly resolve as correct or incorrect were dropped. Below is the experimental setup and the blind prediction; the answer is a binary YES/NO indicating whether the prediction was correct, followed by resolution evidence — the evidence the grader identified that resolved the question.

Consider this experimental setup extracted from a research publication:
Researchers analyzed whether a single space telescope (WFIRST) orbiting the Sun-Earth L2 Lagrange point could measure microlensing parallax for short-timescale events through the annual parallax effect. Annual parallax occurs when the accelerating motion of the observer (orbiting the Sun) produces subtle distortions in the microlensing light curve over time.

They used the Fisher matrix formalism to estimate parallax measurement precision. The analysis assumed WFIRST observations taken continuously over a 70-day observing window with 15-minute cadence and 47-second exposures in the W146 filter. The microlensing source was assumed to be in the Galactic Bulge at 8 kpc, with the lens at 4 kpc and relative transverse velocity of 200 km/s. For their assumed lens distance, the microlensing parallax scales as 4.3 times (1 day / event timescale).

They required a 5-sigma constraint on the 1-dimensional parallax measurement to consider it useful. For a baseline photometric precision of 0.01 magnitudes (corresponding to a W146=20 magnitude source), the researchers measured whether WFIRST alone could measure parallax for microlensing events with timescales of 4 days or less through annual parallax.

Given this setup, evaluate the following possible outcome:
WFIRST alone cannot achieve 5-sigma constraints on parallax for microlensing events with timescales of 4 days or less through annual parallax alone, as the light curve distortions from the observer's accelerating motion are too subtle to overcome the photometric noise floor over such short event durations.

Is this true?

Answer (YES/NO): YES